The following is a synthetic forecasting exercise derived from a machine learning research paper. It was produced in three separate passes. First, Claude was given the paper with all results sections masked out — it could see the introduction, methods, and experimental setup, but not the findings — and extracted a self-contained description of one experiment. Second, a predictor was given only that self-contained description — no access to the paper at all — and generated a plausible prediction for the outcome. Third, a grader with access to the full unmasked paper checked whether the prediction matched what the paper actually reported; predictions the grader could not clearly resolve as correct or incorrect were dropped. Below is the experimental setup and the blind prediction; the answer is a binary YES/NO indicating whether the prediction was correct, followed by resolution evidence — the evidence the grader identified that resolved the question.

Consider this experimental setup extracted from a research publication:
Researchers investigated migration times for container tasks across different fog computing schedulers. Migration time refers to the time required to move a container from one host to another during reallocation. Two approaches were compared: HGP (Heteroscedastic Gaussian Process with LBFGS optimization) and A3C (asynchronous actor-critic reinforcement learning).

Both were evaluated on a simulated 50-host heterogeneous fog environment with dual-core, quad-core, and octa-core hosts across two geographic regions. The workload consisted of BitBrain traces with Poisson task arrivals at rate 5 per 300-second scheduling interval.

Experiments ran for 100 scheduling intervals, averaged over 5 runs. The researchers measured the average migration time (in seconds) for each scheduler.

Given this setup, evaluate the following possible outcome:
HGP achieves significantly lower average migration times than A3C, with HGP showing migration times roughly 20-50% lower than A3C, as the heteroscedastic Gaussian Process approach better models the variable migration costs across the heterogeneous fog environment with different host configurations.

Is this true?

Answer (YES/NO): NO